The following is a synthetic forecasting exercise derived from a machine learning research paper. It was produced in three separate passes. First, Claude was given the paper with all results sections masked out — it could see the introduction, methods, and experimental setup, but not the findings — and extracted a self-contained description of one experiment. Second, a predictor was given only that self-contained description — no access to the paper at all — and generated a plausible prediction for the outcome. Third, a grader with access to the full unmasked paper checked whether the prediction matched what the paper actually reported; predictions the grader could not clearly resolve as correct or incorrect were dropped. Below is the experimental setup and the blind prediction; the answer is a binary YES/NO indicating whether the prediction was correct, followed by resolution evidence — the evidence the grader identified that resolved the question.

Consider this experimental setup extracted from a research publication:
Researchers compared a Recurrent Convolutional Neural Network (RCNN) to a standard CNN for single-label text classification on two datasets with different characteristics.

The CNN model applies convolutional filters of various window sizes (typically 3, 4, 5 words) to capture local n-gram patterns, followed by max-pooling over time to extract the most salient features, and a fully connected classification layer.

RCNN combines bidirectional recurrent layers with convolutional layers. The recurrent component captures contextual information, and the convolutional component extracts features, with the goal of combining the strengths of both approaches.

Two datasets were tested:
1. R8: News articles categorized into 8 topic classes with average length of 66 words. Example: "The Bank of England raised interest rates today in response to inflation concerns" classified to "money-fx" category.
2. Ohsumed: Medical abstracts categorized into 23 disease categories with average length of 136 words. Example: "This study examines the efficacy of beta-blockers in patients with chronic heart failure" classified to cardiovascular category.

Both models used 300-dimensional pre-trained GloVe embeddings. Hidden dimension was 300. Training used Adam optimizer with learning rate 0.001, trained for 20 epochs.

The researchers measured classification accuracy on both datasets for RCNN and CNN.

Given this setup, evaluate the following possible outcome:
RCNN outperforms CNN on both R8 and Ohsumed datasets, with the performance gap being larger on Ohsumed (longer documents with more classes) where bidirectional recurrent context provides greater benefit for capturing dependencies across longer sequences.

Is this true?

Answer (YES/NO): NO